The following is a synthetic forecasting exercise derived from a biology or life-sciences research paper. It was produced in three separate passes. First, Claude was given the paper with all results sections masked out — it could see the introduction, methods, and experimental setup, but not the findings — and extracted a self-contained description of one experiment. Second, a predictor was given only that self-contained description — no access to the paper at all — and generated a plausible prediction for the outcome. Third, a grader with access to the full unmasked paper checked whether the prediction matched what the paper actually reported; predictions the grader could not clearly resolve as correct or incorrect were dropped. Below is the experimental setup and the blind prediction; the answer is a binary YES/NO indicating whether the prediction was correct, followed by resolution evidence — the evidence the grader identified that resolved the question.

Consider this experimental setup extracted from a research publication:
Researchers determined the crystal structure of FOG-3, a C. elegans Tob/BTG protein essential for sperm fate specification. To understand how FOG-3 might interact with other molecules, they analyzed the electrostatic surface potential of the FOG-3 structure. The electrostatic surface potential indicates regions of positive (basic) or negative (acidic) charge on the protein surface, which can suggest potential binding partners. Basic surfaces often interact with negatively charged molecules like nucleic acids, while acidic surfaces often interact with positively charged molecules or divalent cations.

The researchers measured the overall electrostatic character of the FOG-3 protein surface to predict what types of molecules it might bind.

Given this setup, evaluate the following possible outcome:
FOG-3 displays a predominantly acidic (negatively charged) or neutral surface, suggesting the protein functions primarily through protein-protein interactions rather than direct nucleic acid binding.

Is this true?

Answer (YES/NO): NO